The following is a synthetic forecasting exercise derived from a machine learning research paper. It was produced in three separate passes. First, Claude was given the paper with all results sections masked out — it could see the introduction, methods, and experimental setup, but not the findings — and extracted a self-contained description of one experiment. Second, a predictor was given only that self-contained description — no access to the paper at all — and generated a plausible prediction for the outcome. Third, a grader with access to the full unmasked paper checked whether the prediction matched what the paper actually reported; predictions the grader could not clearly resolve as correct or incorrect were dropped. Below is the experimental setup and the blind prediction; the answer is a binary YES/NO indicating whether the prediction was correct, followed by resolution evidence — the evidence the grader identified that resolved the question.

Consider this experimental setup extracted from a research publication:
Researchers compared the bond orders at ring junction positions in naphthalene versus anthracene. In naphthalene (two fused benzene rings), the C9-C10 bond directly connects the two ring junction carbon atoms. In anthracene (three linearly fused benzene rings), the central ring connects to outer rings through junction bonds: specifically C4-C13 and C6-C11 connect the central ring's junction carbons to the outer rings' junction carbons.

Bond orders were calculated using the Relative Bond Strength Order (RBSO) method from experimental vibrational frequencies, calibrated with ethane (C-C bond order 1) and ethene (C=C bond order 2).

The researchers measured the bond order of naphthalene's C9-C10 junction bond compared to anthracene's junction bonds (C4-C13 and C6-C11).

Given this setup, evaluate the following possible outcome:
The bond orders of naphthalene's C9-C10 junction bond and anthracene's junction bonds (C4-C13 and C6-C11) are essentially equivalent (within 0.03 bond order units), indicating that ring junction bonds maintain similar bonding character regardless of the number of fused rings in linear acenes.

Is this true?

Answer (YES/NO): NO